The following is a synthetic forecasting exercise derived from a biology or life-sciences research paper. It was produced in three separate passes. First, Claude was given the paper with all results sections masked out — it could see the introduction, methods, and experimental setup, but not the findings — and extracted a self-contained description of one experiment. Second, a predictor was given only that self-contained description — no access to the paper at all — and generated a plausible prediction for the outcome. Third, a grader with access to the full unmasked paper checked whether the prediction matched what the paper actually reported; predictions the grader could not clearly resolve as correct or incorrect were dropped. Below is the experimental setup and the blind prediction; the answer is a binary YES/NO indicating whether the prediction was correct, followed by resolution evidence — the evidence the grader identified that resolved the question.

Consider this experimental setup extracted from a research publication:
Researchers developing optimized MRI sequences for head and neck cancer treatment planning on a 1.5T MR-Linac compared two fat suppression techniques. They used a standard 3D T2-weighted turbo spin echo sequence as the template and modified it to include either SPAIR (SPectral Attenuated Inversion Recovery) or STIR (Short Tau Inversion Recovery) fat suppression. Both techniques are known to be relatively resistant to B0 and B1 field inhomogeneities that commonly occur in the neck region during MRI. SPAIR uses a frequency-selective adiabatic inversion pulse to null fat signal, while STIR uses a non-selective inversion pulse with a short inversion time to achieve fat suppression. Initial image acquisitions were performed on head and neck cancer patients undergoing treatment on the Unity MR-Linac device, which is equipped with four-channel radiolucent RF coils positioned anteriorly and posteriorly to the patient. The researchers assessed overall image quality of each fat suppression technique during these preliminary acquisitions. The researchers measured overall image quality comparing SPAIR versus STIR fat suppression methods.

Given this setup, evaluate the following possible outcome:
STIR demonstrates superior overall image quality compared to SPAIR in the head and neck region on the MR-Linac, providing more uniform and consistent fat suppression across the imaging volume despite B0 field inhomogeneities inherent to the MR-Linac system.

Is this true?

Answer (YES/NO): NO